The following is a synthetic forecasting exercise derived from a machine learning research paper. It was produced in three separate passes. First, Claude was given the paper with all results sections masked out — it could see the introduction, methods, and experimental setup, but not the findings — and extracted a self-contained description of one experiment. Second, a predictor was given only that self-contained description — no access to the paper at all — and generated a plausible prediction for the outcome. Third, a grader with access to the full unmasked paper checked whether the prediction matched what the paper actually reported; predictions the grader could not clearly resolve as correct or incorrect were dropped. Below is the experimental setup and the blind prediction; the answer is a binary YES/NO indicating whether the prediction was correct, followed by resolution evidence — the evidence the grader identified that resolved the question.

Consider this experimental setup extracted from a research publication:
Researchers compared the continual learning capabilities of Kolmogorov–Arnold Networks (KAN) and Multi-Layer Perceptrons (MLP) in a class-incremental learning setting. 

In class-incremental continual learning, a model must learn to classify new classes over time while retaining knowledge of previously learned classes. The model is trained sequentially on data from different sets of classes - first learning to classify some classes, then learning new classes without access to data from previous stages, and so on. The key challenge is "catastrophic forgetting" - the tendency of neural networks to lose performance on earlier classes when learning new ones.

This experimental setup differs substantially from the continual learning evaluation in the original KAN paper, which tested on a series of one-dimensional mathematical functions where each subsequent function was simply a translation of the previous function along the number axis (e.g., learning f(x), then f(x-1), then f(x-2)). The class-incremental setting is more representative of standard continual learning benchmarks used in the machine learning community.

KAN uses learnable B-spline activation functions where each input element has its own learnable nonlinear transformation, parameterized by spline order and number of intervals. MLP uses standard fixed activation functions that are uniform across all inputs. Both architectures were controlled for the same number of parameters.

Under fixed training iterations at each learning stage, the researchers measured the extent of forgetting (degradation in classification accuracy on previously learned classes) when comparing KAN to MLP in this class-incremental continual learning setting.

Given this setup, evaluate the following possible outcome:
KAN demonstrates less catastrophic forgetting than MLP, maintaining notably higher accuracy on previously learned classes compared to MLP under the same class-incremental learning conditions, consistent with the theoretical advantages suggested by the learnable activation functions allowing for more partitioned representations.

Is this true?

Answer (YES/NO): NO